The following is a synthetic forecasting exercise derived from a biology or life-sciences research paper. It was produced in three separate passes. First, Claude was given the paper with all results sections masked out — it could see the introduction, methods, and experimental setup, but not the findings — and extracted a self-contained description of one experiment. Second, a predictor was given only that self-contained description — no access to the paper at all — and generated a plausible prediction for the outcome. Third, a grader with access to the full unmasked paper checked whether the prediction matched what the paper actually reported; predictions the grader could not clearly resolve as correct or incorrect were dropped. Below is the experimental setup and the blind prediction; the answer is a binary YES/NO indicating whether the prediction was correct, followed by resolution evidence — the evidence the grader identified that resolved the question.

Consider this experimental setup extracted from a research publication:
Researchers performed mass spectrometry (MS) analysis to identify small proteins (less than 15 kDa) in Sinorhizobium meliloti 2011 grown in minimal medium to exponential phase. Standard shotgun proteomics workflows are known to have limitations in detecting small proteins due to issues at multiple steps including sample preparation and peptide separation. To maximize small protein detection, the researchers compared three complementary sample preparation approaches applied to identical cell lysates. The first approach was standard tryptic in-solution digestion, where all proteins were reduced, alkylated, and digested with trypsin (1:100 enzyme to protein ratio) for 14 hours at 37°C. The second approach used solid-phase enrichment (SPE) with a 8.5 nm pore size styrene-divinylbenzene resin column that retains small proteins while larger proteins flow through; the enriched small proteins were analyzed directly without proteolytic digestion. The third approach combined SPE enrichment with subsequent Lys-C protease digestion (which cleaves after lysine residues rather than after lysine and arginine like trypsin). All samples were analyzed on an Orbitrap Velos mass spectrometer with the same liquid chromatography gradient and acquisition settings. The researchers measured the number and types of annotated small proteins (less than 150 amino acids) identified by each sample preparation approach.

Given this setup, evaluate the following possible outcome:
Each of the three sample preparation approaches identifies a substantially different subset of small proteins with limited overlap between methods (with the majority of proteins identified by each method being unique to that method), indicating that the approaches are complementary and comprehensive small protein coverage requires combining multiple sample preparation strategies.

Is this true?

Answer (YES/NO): NO